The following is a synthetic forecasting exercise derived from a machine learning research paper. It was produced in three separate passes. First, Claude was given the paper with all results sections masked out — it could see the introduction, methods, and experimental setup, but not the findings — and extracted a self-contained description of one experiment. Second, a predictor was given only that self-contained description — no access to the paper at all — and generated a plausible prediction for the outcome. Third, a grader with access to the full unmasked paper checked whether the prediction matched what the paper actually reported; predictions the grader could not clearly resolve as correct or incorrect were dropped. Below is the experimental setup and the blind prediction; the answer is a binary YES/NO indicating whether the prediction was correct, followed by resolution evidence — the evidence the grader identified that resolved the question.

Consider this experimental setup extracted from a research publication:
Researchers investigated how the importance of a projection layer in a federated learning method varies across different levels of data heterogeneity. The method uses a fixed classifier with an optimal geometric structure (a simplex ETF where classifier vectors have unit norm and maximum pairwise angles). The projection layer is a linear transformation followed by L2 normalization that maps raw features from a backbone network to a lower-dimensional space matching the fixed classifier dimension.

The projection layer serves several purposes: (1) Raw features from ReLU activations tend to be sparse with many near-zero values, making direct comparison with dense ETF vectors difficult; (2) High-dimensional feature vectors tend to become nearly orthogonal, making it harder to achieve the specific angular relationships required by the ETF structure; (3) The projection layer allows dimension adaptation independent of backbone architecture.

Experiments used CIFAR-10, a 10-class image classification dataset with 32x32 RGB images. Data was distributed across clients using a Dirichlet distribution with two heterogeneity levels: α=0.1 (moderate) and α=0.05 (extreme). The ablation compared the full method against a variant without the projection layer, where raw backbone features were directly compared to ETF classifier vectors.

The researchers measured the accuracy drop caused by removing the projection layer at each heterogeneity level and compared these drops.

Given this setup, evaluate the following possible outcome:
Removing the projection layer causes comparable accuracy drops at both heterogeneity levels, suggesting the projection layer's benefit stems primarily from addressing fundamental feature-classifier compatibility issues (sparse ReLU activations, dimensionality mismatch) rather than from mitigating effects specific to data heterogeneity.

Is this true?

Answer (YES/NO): YES